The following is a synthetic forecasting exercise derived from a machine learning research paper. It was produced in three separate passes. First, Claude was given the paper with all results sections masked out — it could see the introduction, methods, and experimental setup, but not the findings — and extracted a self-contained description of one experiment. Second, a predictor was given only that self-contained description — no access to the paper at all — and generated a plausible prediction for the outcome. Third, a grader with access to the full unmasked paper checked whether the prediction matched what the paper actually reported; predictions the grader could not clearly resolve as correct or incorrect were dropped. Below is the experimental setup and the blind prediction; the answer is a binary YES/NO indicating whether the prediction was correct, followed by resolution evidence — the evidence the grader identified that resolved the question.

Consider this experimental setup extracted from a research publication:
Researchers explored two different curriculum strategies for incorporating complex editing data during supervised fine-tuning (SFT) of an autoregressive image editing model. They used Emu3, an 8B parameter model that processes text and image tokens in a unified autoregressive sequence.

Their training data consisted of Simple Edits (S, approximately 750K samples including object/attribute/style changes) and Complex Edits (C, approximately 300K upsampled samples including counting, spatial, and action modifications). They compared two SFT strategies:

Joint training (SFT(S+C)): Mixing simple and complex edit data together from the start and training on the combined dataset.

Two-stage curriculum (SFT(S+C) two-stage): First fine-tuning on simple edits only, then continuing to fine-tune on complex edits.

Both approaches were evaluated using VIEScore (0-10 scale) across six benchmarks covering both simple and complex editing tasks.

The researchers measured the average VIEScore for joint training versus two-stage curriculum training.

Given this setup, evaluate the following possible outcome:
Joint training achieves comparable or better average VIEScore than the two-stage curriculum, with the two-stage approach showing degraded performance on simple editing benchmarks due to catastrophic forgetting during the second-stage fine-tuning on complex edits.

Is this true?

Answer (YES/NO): NO